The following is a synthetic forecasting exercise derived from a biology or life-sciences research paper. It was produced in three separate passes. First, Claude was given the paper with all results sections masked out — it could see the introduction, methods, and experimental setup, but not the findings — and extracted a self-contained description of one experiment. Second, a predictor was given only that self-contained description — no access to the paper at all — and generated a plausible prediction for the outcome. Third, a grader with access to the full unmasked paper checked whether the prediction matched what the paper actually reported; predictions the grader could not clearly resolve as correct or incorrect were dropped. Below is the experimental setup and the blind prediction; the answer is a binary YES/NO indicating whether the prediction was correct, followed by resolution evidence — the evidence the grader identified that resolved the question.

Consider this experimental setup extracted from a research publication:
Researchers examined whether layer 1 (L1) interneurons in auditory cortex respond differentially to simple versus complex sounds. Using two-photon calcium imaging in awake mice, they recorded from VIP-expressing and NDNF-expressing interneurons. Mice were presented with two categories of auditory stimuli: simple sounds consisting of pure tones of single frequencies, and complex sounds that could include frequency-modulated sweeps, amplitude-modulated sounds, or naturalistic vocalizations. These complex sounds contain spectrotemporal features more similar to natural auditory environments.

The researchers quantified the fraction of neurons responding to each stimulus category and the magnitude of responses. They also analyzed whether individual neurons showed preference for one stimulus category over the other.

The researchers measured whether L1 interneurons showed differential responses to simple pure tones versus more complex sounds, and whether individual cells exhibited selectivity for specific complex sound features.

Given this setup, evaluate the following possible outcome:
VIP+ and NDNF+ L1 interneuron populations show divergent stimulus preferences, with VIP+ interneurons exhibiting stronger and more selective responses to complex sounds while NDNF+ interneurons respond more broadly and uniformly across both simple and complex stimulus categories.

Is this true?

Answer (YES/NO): NO